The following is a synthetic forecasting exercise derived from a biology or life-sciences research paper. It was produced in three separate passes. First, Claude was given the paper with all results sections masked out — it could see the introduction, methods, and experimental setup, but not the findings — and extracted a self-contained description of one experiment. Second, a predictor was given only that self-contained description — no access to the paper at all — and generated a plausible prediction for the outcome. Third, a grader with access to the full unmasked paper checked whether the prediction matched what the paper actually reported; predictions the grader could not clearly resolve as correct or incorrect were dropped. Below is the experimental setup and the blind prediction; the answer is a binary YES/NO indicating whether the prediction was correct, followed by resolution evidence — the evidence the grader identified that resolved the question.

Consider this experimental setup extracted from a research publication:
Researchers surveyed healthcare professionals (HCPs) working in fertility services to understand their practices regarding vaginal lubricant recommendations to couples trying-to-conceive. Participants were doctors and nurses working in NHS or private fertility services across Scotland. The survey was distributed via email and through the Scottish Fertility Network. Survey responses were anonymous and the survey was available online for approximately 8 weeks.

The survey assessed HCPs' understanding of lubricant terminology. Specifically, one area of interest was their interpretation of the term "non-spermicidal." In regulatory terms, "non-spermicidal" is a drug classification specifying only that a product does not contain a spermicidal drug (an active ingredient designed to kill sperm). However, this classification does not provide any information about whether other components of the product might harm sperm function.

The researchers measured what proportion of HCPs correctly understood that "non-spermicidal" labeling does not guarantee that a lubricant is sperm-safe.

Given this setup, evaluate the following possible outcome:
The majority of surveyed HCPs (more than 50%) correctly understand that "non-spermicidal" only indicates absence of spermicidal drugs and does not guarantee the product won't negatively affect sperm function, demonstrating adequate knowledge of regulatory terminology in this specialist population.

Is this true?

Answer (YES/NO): NO